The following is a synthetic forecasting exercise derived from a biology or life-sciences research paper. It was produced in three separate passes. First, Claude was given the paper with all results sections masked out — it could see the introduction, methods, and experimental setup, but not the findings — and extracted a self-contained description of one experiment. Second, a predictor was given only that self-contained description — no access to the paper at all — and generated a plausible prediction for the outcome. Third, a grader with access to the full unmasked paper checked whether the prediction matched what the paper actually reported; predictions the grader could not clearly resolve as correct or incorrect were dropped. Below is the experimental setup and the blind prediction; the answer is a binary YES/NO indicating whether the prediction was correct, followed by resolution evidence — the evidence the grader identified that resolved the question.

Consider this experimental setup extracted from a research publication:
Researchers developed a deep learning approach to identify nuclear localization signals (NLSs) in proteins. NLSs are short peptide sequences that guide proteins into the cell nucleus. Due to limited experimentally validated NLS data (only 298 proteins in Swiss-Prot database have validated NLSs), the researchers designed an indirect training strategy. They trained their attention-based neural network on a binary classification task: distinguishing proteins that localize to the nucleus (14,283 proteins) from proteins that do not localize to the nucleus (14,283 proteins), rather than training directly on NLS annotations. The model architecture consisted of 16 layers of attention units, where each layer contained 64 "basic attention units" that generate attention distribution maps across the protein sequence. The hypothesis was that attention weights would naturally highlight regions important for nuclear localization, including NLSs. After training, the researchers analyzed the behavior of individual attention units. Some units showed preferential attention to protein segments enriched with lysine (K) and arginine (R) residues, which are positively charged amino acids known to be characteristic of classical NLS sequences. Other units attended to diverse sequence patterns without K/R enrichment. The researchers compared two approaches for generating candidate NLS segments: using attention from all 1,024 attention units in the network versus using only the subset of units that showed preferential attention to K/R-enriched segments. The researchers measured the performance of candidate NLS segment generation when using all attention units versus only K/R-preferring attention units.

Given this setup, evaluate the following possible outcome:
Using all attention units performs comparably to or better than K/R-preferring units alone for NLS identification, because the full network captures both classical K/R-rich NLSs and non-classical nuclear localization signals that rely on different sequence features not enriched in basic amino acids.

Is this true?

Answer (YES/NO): NO